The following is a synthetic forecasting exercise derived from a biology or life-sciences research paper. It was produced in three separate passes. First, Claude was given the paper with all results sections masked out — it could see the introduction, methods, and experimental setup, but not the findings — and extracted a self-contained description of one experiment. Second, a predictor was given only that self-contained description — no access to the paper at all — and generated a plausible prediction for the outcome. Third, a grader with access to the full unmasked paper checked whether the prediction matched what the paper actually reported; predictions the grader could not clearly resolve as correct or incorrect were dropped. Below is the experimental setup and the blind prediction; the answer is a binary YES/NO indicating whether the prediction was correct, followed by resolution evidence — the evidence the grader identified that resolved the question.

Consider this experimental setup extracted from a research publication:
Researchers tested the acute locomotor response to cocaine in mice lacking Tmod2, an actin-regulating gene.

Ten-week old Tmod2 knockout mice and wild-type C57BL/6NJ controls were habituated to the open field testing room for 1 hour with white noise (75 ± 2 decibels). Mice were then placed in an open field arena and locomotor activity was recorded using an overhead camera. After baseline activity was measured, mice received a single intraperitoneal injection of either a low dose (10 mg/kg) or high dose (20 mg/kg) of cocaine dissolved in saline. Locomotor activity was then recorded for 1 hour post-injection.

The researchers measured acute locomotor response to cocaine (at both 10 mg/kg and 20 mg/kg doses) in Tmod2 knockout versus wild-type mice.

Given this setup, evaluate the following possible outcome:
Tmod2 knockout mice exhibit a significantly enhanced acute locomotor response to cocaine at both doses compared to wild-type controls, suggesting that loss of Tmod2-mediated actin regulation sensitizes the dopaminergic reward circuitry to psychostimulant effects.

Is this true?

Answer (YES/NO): NO